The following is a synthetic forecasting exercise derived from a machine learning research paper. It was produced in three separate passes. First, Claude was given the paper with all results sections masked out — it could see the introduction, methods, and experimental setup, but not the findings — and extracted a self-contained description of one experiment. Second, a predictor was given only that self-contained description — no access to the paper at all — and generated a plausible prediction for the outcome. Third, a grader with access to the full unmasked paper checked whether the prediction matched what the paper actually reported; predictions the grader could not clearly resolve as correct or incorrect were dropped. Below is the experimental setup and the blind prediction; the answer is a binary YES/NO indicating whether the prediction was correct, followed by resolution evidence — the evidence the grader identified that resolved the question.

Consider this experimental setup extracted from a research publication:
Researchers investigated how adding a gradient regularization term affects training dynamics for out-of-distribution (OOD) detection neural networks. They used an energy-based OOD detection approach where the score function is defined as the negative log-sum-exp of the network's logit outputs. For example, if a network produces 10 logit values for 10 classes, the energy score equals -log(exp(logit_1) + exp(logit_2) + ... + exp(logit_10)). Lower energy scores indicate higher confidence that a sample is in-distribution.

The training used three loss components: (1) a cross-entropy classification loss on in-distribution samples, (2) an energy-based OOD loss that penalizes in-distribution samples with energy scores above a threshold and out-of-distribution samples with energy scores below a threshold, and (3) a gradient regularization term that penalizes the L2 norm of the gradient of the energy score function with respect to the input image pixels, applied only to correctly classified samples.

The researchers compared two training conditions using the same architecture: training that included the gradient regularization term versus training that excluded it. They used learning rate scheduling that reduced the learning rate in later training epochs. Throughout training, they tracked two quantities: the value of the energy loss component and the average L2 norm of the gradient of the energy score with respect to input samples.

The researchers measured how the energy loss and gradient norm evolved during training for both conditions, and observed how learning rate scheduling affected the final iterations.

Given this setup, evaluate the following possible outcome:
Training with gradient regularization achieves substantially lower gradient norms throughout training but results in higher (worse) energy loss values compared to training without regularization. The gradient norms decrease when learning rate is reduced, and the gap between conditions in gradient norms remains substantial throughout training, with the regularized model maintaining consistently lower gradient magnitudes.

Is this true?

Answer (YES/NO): NO